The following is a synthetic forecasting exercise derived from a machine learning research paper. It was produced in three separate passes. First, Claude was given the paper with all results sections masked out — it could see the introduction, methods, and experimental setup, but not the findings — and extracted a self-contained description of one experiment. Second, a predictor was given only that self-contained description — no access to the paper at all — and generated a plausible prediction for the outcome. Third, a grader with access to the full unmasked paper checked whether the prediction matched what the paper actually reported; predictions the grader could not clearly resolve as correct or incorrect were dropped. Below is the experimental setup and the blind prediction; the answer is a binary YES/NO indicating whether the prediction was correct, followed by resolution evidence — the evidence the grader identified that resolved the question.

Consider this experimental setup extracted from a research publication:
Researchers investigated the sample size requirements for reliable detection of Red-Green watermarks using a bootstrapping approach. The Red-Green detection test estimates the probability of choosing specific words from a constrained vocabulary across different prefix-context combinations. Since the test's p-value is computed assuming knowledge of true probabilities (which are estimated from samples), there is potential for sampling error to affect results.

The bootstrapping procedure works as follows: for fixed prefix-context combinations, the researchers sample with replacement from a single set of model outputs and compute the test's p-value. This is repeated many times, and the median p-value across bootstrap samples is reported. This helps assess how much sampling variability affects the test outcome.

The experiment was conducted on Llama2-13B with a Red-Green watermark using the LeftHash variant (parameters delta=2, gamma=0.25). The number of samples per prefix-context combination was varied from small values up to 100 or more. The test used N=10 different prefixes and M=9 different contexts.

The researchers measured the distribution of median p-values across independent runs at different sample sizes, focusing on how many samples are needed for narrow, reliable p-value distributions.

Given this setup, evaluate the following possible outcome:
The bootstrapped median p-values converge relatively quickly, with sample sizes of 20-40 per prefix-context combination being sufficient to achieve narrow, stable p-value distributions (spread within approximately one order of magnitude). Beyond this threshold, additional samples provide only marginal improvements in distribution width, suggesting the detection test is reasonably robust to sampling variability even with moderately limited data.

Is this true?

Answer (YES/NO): NO